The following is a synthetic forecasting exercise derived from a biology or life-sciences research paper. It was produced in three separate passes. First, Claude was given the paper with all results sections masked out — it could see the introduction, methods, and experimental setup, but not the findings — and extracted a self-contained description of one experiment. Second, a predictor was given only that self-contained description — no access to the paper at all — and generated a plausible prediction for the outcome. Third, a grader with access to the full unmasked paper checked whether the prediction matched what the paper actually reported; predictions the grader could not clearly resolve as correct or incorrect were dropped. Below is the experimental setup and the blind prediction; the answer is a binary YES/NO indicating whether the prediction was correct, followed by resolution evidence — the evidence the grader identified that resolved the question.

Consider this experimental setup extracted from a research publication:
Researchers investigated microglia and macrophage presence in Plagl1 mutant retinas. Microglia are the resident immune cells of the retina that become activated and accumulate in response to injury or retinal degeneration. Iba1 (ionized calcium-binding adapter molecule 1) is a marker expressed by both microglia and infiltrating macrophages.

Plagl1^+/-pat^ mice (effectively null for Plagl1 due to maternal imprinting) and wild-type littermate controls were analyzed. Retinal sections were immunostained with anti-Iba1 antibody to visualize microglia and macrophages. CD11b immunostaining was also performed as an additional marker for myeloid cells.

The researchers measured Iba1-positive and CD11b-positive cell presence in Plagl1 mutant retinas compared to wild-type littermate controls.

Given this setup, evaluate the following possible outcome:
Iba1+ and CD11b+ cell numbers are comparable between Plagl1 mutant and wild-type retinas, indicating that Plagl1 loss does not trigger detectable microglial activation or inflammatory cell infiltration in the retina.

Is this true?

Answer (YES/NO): NO